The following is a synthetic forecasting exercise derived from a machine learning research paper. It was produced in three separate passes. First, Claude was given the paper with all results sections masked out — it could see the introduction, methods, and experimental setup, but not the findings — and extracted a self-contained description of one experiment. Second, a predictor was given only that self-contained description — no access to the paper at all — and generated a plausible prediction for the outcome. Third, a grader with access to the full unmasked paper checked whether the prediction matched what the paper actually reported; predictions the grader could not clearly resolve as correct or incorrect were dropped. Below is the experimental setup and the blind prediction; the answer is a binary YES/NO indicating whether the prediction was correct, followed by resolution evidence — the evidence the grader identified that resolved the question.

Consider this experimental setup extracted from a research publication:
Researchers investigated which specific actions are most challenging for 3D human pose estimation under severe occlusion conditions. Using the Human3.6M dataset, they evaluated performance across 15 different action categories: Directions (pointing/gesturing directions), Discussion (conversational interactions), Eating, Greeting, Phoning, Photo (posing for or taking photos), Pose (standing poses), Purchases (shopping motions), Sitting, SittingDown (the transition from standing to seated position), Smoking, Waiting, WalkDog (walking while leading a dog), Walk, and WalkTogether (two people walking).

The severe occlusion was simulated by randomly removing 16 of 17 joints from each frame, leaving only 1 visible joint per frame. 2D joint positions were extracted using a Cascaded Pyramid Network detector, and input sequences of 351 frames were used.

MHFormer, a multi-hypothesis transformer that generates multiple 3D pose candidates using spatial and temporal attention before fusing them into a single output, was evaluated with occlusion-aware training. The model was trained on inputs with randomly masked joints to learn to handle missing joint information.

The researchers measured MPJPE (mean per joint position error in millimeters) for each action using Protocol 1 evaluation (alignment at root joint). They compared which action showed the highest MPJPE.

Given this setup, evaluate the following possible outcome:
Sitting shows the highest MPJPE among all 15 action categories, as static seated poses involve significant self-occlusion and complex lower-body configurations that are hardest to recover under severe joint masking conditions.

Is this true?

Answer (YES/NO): NO